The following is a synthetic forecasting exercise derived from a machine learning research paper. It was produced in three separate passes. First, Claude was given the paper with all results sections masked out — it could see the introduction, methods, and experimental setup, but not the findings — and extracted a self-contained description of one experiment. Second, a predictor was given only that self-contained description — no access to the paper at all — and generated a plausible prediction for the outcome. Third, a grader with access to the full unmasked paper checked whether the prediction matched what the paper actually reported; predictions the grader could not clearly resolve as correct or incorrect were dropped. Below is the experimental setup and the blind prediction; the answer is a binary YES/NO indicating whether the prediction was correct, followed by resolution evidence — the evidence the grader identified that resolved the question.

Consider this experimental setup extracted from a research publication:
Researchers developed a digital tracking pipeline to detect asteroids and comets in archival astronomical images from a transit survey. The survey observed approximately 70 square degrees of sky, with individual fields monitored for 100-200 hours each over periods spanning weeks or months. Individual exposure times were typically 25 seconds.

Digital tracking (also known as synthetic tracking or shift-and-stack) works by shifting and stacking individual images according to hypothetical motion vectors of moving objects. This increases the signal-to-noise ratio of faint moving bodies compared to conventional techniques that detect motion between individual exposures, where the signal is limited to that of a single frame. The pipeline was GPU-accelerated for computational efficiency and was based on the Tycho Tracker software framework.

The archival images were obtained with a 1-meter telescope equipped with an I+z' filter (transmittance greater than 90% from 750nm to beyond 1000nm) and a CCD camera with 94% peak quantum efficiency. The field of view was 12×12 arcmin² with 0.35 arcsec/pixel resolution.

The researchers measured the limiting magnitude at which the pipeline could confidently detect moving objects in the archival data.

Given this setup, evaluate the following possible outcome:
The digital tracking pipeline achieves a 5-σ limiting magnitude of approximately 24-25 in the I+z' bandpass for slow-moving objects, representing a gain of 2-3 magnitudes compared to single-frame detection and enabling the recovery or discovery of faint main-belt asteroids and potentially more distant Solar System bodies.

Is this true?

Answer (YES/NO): NO